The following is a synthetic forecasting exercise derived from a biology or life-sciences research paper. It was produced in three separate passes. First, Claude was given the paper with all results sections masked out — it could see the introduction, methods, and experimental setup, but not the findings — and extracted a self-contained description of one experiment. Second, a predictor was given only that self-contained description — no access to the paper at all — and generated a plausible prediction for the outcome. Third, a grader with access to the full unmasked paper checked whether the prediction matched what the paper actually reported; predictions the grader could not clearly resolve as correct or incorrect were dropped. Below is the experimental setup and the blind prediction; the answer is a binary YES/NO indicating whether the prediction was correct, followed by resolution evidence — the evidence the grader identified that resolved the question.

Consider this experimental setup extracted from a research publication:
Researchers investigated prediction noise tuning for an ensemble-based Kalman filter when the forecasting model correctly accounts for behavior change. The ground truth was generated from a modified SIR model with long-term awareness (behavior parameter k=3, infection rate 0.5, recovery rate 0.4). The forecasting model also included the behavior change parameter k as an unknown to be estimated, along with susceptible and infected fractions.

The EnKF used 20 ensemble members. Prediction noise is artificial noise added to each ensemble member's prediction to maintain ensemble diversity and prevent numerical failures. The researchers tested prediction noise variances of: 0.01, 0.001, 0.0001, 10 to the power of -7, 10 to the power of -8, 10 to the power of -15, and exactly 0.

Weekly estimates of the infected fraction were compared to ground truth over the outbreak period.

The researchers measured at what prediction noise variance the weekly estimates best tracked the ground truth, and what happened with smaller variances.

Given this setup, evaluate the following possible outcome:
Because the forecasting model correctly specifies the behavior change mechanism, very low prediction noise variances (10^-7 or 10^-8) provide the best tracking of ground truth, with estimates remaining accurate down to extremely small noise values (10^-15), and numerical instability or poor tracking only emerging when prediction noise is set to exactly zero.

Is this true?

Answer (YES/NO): NO